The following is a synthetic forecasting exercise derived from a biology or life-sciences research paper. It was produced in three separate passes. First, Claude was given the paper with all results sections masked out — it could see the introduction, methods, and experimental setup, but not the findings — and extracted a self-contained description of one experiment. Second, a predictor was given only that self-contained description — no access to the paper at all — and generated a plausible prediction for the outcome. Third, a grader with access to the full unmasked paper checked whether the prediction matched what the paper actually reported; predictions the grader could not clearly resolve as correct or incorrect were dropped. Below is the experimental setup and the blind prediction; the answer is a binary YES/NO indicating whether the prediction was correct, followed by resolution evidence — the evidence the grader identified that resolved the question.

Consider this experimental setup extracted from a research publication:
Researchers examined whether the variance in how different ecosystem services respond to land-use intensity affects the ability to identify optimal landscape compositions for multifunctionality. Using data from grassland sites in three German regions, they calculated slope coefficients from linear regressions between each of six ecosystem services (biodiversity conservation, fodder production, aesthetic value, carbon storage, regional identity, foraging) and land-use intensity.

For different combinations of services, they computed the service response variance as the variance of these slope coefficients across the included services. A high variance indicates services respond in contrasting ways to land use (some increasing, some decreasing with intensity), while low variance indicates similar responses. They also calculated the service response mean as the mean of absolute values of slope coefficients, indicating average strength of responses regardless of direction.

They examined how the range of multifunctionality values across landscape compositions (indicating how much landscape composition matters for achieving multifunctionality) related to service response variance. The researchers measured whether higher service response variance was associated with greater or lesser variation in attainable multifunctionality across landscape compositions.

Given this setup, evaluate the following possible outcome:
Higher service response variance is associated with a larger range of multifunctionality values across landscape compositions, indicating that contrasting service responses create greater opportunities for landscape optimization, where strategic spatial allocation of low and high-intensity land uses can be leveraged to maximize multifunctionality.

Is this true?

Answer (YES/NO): NO